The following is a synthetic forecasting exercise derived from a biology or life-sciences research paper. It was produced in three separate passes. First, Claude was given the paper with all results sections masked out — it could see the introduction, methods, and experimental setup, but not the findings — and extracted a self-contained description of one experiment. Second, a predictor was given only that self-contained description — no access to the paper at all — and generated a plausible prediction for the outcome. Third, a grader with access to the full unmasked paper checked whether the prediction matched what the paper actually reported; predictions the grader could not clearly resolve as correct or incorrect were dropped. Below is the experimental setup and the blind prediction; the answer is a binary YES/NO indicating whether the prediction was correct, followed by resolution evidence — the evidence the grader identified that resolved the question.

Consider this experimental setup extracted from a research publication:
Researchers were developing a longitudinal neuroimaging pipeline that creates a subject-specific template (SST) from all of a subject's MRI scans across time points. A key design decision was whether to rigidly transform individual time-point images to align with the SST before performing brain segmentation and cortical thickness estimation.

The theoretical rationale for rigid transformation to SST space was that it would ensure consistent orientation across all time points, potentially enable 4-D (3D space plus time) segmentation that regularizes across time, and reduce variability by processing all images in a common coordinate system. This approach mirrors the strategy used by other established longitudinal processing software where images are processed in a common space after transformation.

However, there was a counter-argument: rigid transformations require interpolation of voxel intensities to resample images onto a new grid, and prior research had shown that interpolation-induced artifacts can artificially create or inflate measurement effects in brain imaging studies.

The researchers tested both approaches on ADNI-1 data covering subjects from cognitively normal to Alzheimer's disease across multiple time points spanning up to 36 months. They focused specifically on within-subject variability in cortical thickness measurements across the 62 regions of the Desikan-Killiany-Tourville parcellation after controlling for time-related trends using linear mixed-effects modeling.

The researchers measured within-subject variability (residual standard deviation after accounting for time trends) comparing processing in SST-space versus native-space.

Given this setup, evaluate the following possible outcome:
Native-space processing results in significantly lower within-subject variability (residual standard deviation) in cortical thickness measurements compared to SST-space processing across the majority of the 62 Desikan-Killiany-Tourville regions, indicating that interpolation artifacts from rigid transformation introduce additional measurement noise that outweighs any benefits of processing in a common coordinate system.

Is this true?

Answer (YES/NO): YES